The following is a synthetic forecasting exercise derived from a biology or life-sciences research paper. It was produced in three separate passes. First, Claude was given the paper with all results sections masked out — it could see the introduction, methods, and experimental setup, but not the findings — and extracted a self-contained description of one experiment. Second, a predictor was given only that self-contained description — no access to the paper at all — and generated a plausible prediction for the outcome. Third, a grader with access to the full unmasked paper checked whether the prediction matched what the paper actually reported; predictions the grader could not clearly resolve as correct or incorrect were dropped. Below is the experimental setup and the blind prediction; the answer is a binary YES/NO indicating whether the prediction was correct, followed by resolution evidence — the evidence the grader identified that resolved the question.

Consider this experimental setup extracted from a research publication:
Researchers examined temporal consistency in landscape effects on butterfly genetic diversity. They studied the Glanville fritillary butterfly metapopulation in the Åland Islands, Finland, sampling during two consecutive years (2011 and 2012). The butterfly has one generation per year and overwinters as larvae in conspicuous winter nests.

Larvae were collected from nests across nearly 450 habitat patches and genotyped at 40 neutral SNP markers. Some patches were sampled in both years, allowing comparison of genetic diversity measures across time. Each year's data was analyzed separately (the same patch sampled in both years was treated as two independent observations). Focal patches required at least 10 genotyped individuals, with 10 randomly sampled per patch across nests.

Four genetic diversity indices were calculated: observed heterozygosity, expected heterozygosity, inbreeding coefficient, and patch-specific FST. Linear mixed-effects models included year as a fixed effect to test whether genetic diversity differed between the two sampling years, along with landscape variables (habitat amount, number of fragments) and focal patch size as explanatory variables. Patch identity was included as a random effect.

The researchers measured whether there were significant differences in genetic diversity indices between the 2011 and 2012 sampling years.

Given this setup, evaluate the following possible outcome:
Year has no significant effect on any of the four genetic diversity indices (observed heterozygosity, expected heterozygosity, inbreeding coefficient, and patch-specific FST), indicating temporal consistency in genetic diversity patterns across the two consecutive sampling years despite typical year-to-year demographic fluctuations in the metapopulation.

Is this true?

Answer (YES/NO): NO